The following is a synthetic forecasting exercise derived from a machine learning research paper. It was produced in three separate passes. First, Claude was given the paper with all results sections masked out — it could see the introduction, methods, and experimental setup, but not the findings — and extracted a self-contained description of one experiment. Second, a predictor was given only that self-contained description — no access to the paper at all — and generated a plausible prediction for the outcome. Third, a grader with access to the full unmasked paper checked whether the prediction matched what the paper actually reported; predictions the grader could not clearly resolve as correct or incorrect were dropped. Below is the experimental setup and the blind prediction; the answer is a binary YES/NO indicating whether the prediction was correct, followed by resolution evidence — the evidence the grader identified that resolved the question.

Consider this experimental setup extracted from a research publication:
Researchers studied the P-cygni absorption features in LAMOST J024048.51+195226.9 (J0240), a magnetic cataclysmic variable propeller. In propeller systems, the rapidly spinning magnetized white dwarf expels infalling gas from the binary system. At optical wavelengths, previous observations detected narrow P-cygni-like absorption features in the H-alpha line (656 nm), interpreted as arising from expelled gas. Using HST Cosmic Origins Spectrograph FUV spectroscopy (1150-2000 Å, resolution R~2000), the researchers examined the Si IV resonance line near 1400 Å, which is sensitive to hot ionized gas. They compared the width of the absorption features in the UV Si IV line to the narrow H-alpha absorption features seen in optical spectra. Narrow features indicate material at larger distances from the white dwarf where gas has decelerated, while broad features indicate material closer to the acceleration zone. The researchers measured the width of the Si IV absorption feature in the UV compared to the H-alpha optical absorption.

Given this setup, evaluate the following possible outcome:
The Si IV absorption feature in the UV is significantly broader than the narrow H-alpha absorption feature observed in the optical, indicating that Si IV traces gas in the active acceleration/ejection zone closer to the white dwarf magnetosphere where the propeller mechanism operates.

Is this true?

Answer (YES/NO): YES